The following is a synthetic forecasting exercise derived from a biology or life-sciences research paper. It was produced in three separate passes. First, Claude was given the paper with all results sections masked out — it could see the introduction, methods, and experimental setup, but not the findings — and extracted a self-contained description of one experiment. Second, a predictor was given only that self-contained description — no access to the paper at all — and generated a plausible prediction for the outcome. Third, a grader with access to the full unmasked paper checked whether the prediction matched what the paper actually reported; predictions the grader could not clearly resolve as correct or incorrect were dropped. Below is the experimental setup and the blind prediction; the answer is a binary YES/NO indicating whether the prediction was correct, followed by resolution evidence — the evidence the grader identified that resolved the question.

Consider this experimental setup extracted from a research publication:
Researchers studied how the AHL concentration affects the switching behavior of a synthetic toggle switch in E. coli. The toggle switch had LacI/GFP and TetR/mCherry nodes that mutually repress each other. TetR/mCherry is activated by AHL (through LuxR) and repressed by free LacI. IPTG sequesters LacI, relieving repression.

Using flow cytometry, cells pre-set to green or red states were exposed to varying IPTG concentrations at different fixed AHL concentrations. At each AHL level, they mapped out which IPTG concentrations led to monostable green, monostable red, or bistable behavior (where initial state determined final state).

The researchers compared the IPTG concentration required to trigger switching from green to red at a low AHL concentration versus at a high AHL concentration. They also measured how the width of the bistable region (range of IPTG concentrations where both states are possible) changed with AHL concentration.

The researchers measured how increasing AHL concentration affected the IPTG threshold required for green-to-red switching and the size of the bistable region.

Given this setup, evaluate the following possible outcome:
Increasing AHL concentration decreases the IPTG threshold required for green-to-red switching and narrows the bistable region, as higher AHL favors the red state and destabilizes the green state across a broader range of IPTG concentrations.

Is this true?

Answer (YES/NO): YES